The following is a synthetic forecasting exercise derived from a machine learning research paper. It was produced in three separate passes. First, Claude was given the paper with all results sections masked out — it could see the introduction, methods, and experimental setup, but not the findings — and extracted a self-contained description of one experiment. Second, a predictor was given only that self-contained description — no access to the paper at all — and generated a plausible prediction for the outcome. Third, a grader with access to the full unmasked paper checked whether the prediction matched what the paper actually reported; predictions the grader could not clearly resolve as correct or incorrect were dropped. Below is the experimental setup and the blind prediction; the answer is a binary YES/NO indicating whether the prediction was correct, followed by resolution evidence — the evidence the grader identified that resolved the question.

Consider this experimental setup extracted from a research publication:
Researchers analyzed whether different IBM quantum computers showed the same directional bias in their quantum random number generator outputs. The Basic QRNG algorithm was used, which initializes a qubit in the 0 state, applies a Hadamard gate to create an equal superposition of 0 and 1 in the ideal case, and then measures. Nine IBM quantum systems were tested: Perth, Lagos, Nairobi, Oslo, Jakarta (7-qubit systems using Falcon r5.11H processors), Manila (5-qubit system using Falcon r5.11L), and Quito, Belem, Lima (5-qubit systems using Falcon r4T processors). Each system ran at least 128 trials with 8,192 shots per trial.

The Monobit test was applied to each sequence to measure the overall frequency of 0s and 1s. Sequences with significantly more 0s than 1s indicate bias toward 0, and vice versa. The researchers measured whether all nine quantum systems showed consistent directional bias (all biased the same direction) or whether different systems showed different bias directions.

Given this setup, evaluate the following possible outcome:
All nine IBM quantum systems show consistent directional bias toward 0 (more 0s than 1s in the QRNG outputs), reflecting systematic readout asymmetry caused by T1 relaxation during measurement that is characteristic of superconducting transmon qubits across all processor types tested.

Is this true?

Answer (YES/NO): NO